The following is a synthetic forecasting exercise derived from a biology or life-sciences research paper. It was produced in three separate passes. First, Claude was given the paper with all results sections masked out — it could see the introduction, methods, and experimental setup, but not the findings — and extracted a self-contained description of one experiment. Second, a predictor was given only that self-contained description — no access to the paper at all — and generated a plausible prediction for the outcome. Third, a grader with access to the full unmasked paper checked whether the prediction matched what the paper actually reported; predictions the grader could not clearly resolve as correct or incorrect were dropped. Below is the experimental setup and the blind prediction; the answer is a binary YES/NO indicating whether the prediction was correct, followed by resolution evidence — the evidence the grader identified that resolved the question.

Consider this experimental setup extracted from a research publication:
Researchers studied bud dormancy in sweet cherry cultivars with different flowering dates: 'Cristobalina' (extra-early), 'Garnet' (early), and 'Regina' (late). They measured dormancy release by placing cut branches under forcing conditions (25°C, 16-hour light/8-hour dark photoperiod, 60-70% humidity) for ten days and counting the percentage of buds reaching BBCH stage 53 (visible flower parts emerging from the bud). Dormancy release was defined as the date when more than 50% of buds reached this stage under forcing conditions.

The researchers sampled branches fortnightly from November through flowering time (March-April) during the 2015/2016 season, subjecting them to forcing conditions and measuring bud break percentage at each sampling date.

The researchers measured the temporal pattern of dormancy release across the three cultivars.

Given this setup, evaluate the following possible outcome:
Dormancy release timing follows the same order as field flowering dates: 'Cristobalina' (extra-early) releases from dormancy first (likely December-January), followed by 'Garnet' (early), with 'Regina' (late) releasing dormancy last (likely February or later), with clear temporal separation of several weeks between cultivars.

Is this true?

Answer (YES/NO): YES